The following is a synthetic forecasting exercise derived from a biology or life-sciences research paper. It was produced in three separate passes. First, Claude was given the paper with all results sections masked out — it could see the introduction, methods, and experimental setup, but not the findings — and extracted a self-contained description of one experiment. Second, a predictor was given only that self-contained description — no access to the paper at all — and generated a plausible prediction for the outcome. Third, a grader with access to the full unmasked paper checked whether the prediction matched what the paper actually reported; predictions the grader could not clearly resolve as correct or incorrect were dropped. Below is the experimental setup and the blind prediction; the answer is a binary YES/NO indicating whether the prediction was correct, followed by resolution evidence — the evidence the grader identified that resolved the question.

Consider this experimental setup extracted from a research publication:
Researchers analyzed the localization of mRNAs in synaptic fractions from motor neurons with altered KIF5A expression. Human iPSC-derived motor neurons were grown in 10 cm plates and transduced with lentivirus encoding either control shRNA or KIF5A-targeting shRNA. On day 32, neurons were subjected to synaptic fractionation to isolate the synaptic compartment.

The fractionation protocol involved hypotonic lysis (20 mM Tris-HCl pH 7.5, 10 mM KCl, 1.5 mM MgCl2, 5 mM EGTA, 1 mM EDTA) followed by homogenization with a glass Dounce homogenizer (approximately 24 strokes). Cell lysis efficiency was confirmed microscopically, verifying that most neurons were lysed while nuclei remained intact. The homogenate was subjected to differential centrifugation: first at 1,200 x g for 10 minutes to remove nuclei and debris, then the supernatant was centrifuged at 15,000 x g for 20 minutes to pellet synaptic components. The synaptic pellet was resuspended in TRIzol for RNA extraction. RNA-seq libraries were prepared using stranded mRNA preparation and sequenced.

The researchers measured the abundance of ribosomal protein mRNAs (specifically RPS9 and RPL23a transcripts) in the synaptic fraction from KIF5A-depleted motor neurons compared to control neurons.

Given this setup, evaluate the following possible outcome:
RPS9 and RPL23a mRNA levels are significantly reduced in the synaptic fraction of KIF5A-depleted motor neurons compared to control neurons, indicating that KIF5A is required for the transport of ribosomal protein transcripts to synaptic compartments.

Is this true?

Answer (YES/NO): YES